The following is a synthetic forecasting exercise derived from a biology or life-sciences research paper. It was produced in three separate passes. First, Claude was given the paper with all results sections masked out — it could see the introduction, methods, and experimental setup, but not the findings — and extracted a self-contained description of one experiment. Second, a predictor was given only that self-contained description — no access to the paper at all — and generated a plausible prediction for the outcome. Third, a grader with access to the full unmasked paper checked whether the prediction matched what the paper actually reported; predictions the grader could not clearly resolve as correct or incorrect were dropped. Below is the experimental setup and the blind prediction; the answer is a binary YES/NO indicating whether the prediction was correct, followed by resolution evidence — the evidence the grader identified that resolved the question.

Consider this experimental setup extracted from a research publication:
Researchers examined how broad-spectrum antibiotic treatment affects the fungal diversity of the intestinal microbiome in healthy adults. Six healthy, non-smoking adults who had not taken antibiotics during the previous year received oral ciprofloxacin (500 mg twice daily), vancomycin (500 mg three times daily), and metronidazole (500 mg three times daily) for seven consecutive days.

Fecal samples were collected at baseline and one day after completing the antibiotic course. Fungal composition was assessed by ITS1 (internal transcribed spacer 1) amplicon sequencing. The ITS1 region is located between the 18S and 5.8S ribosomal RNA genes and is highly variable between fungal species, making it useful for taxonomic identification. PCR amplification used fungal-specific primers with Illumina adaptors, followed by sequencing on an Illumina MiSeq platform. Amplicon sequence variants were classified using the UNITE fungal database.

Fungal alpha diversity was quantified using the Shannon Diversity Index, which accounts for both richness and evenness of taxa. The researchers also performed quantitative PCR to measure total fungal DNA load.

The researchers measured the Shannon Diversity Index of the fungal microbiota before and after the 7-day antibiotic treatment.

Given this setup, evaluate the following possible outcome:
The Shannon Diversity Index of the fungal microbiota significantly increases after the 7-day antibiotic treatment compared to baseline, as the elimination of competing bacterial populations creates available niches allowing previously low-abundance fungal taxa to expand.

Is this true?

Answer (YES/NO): NO